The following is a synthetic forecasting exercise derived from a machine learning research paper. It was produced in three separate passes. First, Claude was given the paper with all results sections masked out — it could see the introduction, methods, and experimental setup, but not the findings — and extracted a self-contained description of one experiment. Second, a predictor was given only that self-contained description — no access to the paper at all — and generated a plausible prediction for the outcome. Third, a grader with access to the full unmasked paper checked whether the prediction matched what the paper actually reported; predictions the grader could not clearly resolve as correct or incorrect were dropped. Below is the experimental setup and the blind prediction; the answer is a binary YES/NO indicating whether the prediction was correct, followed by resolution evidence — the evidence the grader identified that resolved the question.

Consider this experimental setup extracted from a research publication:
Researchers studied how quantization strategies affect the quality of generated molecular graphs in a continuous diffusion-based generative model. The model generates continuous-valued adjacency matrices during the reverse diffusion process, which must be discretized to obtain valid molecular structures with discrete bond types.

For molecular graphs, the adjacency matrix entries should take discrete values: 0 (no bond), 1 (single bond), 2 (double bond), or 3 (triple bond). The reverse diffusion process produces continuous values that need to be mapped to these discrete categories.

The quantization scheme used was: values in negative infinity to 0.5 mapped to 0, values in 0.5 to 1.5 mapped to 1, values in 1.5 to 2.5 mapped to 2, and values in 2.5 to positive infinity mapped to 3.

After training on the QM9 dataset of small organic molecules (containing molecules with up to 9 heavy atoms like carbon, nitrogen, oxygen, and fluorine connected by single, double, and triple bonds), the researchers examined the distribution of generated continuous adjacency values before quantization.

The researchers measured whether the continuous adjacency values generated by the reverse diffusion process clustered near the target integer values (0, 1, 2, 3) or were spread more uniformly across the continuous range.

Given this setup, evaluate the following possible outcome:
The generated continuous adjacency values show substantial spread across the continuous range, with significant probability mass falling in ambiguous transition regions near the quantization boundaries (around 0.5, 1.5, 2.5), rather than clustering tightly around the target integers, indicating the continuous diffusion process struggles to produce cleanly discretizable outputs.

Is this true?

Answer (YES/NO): NO